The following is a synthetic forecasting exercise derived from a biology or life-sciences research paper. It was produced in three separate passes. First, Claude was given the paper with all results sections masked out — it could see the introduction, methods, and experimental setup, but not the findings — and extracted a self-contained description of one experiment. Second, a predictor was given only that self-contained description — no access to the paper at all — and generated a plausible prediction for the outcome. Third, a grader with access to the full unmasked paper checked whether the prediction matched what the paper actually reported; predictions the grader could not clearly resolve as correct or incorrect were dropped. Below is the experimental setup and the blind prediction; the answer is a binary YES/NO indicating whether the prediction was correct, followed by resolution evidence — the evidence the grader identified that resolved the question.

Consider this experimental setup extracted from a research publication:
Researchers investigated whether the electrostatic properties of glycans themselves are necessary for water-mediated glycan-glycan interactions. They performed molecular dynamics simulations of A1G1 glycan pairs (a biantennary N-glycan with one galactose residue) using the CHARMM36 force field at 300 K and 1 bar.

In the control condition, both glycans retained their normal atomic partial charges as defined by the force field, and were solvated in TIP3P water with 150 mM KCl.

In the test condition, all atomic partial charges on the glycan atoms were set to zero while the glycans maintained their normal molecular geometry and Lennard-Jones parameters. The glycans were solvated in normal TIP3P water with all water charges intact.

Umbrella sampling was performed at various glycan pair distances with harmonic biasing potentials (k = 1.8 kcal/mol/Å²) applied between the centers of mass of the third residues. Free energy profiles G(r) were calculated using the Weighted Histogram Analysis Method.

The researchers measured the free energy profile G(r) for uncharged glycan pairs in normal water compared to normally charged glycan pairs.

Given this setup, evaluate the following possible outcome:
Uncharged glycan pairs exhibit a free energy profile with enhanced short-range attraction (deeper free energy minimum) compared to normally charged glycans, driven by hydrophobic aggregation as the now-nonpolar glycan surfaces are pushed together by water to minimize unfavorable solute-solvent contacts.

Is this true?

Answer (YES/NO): YES